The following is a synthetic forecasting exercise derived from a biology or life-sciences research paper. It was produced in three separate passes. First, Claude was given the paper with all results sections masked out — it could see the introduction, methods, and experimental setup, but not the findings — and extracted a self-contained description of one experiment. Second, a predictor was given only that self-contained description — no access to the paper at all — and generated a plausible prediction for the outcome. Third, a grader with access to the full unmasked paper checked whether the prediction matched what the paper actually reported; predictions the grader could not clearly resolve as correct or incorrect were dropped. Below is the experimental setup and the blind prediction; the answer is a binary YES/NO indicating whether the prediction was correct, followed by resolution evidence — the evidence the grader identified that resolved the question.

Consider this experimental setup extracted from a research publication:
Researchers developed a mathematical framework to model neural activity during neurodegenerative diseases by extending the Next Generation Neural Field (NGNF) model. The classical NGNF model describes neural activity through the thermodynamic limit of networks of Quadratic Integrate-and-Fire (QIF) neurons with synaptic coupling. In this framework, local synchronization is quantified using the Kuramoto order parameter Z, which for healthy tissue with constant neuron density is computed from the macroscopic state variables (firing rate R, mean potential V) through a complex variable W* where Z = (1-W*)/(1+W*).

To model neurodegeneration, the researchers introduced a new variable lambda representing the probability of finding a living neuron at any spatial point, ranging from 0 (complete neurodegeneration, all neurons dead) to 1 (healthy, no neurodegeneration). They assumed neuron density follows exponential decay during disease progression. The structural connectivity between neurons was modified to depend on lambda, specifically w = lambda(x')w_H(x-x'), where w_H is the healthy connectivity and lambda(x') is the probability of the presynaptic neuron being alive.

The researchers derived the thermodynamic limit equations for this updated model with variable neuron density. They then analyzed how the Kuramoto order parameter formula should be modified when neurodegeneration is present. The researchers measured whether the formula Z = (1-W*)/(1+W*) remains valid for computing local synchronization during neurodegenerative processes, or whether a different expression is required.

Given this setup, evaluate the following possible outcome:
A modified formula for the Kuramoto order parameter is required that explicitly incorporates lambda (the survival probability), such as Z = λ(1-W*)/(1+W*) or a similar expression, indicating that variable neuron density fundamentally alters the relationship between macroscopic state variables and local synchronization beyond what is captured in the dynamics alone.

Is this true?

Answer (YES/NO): YES